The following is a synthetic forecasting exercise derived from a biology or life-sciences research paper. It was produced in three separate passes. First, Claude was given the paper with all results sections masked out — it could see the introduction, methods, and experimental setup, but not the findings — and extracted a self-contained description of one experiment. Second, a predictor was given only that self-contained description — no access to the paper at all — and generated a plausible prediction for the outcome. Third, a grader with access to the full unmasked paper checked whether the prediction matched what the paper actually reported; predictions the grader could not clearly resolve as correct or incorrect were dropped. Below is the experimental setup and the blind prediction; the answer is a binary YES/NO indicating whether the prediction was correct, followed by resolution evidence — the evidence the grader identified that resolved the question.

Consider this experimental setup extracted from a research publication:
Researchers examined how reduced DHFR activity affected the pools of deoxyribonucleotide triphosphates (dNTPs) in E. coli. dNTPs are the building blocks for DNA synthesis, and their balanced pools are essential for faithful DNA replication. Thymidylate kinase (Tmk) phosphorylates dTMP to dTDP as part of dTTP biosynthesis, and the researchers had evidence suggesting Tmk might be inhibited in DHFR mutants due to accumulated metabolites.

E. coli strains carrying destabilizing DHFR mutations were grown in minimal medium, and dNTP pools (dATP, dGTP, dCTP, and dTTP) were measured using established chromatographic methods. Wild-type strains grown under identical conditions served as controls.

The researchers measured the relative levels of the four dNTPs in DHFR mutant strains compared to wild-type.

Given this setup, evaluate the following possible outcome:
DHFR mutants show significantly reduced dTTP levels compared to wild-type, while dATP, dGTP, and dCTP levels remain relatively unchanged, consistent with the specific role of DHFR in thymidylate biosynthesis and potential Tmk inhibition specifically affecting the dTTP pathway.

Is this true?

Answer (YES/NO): NO